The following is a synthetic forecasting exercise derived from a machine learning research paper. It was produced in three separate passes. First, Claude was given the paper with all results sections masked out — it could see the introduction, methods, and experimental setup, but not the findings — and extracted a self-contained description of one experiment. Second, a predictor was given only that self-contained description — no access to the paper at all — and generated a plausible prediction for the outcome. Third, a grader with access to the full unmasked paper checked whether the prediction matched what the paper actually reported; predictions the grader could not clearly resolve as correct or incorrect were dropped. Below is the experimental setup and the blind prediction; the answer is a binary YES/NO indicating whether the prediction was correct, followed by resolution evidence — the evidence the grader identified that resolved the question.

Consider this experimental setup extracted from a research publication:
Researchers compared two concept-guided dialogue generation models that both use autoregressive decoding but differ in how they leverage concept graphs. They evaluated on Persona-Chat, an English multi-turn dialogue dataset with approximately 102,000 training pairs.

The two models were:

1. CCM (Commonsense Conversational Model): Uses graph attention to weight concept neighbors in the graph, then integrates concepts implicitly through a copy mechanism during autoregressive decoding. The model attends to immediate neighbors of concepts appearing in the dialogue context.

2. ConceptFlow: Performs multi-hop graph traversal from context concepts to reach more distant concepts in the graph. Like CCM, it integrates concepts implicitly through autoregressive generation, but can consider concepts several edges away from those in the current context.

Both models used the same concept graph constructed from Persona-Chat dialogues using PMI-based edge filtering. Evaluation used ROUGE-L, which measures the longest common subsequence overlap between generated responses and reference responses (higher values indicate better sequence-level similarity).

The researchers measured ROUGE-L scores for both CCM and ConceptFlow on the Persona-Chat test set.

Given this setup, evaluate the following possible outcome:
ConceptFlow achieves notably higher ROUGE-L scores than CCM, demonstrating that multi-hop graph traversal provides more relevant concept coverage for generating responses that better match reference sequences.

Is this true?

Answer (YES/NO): YES